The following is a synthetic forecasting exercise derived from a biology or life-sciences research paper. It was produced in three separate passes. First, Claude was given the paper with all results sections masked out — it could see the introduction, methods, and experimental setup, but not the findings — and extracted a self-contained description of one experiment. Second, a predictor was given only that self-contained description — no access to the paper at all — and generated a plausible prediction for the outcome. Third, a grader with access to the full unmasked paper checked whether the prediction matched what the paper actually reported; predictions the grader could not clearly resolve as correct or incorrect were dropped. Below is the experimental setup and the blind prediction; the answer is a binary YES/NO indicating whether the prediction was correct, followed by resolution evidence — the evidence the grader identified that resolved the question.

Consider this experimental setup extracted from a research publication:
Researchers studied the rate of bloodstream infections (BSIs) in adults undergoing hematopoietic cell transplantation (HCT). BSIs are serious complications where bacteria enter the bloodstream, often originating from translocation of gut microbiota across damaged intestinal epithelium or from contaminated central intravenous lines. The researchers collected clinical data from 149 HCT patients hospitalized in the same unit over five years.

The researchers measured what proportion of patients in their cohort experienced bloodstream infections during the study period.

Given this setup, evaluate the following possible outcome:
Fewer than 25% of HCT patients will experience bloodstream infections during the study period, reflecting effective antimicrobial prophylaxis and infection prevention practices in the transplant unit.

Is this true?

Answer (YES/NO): NO